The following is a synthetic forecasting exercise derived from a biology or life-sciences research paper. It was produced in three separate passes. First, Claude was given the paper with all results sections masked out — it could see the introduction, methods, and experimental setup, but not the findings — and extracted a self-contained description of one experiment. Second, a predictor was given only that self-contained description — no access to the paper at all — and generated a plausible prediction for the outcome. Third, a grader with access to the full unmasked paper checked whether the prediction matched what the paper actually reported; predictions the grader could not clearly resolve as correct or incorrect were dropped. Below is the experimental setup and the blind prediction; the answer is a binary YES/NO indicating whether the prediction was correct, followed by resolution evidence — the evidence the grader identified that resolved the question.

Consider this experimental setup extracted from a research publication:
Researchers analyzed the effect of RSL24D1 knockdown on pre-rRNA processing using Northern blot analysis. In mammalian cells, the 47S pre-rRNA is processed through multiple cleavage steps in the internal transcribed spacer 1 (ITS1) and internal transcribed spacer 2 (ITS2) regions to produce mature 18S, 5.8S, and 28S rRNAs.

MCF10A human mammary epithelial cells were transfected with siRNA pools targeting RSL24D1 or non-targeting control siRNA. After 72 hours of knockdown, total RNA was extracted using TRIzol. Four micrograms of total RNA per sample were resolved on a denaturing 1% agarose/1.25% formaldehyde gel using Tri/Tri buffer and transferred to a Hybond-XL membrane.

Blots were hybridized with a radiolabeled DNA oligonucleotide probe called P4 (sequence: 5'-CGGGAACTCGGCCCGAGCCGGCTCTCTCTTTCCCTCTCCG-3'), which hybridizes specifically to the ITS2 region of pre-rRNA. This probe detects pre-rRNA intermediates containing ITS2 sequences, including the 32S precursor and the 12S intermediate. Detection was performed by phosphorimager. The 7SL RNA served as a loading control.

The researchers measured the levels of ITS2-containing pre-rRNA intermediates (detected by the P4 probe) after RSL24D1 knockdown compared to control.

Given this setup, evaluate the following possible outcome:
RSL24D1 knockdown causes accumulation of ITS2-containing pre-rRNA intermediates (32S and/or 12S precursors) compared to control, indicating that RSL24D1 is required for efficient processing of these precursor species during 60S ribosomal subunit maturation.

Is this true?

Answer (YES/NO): NO